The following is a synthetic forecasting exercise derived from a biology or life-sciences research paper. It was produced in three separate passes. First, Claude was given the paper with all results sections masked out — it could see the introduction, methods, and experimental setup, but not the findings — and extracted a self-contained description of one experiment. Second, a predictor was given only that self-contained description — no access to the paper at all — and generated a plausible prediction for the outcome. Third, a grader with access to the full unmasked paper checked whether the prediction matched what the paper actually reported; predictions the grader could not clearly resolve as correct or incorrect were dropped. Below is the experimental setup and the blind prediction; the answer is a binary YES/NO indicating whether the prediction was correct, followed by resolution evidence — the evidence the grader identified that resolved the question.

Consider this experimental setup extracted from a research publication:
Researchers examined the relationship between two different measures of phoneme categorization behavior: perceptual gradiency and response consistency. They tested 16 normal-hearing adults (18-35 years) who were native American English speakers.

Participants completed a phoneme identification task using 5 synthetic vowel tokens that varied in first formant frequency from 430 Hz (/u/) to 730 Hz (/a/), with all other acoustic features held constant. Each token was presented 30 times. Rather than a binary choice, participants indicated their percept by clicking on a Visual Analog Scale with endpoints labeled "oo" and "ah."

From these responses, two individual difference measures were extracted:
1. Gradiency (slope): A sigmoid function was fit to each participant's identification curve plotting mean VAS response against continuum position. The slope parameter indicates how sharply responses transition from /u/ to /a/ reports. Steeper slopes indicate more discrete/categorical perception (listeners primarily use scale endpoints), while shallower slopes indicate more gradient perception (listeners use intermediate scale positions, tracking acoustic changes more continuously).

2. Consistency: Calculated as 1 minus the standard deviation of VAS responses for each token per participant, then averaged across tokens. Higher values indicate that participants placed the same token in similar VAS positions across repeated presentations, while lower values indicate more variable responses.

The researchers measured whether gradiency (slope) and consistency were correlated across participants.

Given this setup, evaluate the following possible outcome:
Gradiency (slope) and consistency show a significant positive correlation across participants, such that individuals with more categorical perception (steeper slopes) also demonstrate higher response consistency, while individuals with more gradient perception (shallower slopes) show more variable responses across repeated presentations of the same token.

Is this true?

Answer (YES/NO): YES